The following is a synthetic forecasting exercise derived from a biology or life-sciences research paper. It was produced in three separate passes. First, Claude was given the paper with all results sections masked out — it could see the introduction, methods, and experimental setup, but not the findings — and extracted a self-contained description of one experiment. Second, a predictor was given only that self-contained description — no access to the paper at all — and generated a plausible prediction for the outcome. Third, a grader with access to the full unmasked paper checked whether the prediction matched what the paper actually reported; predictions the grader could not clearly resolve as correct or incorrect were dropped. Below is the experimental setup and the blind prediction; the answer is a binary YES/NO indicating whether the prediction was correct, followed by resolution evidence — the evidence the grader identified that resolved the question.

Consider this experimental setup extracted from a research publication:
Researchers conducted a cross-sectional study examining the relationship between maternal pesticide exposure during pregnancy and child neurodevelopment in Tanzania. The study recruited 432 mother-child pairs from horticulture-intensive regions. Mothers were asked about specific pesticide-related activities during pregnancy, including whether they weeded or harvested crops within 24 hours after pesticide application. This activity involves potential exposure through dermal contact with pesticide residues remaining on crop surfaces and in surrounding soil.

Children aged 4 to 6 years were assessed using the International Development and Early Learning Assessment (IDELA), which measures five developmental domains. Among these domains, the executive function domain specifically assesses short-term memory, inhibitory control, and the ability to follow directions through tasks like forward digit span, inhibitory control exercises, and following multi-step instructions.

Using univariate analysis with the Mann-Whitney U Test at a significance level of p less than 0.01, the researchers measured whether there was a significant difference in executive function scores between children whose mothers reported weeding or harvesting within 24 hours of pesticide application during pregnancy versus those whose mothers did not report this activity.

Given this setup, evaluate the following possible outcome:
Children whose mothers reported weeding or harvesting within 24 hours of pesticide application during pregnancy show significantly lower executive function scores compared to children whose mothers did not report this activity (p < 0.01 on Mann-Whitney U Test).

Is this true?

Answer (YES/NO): NO